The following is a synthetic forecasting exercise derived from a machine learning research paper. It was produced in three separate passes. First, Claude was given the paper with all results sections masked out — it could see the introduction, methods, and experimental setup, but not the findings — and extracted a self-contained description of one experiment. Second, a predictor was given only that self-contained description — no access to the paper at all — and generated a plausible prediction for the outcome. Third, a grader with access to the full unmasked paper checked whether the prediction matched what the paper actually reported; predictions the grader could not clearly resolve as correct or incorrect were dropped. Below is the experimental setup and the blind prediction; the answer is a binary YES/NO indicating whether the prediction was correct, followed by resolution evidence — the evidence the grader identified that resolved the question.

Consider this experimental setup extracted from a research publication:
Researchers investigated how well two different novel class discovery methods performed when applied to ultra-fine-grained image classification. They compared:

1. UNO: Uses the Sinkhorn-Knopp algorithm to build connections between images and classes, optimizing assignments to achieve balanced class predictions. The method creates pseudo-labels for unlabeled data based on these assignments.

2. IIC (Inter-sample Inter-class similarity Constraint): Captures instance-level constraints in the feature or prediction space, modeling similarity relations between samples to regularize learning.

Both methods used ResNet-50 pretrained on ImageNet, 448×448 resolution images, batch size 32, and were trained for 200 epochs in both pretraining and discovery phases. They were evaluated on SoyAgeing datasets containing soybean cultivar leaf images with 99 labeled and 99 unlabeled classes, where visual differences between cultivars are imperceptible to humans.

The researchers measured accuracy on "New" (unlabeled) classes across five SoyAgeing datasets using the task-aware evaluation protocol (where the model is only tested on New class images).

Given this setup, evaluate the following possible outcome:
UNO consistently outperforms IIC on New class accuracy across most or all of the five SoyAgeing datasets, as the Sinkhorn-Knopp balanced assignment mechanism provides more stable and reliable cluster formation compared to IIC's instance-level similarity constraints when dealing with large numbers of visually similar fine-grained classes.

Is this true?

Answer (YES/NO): NO